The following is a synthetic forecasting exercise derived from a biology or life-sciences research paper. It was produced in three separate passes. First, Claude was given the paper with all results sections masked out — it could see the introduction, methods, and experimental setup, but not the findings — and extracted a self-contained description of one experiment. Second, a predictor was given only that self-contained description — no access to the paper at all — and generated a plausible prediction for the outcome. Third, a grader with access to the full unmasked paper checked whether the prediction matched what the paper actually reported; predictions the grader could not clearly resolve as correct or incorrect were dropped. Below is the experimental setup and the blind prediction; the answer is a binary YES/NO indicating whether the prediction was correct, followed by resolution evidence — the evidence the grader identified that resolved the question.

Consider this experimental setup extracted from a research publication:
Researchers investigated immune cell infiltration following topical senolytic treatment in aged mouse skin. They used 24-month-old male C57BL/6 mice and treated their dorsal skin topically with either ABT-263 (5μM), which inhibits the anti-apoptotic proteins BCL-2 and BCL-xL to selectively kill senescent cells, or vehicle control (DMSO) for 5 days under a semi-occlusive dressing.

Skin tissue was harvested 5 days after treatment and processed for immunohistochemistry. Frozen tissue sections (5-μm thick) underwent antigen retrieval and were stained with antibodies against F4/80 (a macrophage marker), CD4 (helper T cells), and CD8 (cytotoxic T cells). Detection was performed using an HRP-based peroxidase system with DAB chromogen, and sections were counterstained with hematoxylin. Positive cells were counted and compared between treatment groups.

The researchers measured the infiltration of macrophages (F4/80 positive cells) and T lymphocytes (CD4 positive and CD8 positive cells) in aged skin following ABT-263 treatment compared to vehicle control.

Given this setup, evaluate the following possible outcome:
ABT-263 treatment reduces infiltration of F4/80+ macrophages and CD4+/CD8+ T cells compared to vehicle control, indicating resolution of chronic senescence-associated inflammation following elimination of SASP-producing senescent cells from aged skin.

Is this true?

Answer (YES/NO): NO